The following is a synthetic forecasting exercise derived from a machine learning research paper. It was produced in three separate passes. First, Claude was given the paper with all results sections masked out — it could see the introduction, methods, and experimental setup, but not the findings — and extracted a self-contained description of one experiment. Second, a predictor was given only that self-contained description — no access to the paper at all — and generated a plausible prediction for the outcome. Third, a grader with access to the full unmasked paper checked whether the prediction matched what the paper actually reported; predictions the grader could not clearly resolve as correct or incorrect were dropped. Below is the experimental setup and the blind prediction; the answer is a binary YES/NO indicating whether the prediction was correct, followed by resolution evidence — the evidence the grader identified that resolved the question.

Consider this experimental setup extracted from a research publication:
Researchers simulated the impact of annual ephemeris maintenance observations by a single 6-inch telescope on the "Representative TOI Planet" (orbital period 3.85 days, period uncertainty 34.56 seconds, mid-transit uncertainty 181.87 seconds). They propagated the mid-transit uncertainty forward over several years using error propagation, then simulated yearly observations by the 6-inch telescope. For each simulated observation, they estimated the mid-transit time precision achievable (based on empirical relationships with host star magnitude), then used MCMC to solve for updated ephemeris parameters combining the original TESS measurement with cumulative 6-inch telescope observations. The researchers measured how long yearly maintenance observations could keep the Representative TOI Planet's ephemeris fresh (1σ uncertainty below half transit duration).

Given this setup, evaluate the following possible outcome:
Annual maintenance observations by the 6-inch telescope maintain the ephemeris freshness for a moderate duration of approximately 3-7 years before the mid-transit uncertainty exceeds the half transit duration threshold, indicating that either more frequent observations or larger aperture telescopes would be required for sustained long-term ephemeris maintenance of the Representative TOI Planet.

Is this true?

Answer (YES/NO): NO